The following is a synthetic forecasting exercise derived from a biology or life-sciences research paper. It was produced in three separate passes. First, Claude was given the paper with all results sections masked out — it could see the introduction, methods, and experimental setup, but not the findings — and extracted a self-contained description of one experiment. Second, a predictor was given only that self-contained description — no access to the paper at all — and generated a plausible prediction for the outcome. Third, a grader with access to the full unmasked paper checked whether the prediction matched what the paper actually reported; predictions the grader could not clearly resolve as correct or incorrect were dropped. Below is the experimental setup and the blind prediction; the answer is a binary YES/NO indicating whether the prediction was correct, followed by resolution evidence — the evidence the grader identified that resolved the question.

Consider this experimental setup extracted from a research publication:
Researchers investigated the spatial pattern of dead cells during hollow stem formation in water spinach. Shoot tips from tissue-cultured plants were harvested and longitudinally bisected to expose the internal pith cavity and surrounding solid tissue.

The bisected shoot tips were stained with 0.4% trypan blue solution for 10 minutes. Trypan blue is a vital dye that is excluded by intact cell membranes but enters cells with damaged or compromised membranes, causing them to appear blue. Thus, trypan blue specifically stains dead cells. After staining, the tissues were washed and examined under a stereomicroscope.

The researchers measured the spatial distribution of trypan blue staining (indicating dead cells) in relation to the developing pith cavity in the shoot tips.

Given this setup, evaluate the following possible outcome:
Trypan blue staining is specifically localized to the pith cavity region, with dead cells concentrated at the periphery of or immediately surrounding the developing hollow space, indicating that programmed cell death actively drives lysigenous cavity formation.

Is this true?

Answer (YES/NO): YES